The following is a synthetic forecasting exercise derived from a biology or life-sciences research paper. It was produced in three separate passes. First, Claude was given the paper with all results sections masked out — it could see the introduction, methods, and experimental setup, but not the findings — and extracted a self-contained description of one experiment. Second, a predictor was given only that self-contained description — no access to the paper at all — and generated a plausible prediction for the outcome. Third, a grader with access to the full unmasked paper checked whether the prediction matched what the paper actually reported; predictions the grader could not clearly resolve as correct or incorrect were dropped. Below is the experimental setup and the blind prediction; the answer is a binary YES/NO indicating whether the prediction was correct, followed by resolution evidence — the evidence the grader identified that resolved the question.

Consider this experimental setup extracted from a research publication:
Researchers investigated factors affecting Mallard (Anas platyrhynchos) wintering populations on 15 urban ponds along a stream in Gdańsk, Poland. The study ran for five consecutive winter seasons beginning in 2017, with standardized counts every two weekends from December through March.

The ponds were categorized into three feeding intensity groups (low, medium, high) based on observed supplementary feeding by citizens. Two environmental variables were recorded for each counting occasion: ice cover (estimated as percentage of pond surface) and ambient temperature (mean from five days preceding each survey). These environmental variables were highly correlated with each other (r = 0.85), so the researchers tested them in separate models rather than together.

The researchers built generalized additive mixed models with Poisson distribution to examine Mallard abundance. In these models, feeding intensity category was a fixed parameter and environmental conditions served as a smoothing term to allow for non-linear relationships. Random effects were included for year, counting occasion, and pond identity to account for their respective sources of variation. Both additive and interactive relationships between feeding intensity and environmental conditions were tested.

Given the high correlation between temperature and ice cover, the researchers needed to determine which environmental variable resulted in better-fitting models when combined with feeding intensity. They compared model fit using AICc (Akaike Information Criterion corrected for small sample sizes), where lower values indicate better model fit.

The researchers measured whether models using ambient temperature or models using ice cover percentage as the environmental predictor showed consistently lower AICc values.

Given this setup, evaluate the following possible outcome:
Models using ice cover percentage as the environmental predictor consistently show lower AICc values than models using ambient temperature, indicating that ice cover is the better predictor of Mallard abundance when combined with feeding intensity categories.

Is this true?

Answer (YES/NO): YES